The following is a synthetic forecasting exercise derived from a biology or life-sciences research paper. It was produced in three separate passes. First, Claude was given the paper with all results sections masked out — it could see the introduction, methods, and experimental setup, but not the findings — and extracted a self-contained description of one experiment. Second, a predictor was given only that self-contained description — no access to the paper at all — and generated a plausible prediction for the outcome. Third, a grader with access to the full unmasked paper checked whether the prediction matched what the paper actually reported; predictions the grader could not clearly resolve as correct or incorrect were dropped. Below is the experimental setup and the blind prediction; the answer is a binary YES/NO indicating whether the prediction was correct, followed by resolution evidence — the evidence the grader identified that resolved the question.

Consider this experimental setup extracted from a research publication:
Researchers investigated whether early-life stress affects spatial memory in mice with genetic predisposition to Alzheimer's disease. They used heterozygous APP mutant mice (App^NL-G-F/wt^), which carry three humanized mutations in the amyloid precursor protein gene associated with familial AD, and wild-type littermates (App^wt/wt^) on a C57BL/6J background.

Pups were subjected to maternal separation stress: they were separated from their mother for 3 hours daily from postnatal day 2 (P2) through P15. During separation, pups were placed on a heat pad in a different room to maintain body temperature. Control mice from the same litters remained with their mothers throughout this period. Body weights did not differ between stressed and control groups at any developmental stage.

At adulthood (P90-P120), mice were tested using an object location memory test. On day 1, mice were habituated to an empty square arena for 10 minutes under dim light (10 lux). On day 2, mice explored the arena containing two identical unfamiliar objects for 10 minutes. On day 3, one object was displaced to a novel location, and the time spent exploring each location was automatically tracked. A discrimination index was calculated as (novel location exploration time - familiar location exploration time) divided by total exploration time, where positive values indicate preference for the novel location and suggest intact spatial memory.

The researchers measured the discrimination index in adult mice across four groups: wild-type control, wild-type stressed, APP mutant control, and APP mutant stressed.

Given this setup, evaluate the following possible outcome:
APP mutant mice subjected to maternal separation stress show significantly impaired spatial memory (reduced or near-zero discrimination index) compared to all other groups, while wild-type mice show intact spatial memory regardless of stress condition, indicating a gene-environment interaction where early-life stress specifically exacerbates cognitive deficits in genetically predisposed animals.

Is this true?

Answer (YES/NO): YES